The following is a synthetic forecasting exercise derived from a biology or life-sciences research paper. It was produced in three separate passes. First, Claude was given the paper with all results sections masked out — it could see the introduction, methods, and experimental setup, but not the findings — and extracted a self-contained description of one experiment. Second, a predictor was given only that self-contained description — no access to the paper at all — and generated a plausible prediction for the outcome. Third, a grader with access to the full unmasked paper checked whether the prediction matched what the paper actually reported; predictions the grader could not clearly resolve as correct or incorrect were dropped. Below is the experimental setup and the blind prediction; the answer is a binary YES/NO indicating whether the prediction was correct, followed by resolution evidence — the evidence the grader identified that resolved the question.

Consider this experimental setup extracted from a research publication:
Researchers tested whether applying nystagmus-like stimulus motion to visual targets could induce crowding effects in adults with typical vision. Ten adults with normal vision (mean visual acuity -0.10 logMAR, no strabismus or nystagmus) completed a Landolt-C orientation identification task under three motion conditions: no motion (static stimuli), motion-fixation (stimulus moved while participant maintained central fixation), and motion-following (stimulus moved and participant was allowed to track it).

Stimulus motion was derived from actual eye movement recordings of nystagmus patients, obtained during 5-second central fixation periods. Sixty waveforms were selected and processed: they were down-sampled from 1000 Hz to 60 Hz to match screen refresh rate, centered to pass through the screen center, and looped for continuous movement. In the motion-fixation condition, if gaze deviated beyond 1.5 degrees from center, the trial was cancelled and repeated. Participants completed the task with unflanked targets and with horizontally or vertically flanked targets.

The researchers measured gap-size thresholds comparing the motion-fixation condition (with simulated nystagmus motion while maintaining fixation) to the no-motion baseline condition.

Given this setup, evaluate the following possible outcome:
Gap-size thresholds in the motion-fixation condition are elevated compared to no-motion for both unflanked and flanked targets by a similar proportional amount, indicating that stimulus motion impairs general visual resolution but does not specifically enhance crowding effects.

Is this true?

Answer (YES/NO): NO